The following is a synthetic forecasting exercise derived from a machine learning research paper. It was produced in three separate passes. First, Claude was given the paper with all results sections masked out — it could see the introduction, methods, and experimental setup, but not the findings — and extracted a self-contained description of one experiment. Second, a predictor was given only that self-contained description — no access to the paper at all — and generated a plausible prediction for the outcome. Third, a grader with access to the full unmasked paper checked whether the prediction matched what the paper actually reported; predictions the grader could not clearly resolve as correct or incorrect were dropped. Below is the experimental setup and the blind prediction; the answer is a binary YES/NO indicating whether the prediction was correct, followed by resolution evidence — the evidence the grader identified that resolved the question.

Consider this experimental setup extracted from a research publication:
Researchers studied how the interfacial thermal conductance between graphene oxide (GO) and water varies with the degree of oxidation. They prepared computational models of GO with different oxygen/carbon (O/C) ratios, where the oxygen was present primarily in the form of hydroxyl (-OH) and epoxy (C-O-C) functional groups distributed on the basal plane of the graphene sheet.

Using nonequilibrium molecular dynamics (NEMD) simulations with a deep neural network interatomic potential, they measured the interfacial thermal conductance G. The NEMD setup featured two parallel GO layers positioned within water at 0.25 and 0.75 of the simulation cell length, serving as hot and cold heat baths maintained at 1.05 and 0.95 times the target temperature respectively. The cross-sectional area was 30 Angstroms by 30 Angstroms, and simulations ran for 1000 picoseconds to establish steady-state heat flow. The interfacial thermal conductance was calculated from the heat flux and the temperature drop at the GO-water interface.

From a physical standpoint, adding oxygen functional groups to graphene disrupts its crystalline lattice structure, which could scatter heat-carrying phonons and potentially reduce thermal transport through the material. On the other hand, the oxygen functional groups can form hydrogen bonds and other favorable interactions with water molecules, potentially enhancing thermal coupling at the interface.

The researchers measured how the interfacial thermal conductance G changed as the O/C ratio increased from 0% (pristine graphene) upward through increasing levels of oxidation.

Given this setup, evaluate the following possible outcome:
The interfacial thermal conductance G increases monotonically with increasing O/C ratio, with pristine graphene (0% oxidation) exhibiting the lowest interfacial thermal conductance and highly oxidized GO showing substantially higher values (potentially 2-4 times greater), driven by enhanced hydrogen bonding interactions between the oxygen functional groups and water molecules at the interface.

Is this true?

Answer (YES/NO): NO